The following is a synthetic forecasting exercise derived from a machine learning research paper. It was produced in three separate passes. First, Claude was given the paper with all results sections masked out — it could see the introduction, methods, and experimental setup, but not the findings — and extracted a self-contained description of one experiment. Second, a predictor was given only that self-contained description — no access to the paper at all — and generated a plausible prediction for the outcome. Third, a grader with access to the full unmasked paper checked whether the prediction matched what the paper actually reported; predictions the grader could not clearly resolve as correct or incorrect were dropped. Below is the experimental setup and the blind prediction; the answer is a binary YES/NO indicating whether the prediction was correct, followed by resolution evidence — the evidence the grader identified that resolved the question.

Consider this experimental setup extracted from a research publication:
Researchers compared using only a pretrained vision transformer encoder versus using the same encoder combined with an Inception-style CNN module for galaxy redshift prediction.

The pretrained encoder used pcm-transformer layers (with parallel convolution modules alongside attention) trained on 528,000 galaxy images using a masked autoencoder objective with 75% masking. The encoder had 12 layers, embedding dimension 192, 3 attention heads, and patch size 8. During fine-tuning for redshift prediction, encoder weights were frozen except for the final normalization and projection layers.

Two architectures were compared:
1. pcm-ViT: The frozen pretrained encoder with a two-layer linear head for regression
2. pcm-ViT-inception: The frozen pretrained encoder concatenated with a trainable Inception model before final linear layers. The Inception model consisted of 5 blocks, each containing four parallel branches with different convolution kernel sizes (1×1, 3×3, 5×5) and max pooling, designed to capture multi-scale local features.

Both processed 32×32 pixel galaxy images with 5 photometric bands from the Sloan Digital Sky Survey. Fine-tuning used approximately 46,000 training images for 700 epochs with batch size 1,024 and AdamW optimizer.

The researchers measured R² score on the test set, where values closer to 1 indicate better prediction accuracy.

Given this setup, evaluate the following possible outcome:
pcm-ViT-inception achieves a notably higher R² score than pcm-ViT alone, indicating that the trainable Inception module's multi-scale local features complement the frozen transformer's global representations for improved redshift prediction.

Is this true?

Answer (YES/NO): YES